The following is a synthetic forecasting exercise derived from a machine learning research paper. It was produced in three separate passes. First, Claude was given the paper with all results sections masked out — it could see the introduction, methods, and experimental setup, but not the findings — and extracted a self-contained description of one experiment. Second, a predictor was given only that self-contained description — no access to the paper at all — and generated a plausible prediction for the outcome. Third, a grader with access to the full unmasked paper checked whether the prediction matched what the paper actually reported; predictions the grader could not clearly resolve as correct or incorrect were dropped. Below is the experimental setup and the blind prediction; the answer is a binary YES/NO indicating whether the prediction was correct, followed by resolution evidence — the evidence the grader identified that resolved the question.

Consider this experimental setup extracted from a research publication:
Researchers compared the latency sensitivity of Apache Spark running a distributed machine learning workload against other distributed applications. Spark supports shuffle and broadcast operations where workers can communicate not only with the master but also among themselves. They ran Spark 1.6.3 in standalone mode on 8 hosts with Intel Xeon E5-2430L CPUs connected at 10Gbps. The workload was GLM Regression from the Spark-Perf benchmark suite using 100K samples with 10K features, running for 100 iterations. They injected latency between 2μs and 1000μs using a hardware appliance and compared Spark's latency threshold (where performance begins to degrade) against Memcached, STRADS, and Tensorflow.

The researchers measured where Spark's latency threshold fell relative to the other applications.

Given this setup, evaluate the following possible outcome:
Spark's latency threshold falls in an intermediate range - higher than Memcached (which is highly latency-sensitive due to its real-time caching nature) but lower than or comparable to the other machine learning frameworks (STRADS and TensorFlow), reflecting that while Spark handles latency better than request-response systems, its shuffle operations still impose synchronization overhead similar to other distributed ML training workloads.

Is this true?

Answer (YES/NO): NO